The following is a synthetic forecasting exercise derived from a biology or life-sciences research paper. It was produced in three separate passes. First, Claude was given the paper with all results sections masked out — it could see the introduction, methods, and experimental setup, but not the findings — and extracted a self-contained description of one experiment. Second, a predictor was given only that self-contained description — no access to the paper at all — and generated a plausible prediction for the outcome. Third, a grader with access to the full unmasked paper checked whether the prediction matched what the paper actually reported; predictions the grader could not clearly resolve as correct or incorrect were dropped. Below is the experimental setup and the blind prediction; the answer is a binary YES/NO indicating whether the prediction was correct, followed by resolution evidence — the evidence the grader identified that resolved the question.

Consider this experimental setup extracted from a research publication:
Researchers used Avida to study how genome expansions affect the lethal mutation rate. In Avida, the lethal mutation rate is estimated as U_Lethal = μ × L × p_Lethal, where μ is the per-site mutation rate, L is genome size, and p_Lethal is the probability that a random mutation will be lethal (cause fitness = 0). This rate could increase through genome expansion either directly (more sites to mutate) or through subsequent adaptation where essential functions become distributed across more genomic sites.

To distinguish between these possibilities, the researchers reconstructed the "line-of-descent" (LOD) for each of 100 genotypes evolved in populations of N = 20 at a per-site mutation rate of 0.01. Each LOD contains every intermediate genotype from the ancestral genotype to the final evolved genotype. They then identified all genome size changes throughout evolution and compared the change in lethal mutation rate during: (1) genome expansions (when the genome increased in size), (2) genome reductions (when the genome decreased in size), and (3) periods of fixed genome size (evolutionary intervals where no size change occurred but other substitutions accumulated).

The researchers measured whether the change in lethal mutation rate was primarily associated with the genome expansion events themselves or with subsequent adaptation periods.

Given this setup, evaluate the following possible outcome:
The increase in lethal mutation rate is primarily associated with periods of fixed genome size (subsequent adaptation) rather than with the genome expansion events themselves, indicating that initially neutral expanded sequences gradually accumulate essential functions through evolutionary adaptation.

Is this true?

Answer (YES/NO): NO